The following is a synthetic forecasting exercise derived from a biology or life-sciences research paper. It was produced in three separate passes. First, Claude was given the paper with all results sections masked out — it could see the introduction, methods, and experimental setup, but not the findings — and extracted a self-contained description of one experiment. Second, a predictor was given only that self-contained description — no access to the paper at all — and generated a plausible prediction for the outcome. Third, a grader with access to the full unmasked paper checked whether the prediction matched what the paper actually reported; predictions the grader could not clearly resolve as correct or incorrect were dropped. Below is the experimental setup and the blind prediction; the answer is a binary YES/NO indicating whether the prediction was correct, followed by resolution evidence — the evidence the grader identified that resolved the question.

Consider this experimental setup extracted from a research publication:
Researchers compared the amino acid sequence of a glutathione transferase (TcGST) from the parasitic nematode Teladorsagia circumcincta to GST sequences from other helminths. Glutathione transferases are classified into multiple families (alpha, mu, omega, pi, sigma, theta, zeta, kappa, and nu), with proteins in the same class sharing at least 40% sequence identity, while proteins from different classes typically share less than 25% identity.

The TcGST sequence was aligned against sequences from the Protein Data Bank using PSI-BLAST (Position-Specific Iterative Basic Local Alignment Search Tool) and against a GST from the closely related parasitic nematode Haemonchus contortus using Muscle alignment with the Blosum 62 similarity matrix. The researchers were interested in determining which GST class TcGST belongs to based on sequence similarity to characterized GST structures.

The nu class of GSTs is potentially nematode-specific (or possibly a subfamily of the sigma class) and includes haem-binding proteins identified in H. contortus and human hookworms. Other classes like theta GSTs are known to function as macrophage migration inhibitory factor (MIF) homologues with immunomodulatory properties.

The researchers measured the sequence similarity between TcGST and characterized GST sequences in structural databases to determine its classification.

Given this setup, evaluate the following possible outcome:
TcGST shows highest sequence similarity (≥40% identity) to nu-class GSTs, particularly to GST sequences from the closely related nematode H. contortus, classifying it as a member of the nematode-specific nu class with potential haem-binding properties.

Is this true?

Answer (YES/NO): YES